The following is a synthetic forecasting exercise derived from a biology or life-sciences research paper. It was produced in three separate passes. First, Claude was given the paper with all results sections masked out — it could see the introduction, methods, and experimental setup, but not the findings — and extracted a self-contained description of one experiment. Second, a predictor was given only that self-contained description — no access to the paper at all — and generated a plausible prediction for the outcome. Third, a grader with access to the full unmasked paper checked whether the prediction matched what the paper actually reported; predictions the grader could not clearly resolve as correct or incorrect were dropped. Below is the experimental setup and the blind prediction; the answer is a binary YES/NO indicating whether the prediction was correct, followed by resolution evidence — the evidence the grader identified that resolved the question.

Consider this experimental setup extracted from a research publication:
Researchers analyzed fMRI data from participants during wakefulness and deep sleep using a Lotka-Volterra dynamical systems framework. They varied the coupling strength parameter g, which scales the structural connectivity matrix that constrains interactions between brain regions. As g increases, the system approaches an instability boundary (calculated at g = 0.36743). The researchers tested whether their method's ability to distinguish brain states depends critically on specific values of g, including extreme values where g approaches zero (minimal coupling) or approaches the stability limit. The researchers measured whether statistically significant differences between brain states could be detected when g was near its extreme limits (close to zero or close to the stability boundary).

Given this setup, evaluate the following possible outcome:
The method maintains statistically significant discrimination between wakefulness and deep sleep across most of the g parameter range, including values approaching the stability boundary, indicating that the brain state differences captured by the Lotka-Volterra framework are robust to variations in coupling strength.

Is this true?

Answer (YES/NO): NO